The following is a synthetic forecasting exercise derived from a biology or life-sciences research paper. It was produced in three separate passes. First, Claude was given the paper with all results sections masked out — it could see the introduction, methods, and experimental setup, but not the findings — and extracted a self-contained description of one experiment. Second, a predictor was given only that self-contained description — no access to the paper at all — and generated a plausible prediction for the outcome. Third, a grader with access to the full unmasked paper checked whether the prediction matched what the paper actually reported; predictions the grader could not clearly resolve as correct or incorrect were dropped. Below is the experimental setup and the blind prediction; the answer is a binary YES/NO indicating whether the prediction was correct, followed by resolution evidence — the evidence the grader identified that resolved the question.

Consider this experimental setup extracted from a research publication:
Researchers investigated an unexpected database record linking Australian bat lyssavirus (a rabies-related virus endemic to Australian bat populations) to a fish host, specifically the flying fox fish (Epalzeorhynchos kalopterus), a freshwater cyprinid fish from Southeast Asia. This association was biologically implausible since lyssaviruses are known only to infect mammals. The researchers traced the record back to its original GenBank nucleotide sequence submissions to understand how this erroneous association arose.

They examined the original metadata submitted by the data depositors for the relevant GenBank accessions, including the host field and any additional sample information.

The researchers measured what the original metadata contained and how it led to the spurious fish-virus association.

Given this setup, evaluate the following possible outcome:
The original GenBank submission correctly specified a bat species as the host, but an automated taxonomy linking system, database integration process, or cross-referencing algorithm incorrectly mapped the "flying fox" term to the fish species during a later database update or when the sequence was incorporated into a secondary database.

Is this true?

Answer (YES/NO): NO